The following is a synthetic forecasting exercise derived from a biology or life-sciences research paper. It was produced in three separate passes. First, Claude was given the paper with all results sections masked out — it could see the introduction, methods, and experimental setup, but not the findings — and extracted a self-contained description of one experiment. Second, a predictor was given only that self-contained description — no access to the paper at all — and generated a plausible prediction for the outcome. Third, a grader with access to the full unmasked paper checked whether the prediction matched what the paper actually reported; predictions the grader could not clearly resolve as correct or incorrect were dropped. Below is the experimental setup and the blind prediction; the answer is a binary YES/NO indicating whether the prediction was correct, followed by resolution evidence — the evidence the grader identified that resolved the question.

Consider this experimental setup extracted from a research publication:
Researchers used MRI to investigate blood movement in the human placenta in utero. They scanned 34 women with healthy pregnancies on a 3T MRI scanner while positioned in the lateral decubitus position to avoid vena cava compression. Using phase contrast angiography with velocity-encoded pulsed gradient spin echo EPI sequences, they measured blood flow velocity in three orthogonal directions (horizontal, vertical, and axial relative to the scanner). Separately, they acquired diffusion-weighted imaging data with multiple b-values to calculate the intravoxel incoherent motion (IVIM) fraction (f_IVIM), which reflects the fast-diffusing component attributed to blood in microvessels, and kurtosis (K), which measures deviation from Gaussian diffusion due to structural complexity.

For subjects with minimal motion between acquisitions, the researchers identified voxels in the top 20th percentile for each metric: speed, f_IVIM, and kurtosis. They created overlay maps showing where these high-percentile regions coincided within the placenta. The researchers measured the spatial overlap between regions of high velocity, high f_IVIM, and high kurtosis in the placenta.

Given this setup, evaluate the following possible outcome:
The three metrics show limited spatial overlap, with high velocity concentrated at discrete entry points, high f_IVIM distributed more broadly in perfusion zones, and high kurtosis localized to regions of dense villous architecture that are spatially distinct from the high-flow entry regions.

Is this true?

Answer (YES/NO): NO